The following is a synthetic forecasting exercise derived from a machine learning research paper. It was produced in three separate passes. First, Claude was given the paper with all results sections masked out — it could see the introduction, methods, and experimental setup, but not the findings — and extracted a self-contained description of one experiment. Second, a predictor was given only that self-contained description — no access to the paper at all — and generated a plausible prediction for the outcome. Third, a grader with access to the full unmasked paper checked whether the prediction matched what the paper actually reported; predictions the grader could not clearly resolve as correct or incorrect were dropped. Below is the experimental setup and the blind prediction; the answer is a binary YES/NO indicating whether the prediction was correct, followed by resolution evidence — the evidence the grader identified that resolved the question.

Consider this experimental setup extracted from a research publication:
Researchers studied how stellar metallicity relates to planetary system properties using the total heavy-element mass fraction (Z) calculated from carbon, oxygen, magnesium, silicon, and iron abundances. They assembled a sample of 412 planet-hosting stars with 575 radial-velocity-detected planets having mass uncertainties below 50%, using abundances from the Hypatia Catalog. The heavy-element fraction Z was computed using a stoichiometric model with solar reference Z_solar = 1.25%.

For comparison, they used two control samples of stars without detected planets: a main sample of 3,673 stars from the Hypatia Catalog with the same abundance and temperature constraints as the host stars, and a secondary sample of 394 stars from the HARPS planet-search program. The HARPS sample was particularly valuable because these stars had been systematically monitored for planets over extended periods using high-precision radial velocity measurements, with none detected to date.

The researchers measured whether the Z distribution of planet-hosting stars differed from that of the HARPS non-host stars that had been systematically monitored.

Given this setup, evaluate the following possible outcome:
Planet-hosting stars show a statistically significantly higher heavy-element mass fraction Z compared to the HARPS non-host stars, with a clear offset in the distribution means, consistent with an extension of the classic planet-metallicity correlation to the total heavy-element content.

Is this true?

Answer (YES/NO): YES